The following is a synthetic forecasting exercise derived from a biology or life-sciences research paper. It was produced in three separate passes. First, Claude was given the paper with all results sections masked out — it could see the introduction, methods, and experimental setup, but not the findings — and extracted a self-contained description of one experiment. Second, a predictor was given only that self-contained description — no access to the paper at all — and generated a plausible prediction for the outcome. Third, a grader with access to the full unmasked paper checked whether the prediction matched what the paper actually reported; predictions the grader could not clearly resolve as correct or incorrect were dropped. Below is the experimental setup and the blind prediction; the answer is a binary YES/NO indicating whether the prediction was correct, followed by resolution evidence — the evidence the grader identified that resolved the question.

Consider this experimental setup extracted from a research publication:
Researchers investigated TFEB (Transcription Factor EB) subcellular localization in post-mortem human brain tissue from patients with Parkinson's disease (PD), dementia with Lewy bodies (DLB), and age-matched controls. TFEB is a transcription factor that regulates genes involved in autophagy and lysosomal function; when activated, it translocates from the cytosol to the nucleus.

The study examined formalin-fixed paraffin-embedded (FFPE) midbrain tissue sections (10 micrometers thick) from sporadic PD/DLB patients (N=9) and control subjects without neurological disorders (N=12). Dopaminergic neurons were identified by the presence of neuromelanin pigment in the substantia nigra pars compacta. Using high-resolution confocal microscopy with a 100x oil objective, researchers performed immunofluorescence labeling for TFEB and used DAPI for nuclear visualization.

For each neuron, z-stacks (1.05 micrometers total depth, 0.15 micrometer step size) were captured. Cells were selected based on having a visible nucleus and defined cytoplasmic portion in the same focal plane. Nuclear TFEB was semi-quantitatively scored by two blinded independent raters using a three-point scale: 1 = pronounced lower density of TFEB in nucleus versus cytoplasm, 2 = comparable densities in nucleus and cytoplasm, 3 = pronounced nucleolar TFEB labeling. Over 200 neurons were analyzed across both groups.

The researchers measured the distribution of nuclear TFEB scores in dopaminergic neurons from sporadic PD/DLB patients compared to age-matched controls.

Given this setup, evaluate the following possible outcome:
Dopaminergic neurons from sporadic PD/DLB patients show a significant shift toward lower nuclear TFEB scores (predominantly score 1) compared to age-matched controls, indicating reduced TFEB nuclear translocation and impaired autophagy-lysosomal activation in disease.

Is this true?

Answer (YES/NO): NO